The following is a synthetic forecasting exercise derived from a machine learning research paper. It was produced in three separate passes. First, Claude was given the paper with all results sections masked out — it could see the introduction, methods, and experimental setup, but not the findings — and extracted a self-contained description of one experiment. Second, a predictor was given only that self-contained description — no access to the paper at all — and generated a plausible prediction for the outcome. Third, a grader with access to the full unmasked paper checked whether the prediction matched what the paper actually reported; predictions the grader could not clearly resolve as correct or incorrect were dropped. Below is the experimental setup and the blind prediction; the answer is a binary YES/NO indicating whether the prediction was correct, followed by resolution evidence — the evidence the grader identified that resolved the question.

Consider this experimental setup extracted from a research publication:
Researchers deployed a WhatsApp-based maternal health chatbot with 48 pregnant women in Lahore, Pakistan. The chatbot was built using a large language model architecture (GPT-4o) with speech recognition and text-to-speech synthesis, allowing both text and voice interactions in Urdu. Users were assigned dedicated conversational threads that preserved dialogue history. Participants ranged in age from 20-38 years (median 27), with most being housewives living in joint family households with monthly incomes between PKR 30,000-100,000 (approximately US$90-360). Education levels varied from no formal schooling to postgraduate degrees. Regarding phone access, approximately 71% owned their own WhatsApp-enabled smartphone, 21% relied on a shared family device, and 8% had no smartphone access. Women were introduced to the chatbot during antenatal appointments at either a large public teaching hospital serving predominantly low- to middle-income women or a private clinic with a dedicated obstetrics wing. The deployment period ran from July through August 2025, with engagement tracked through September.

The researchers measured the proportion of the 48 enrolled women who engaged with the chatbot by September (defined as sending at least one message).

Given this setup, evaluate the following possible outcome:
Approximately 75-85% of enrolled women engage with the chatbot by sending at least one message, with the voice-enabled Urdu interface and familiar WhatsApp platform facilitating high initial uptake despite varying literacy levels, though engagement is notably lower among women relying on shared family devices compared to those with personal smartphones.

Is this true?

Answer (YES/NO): NO